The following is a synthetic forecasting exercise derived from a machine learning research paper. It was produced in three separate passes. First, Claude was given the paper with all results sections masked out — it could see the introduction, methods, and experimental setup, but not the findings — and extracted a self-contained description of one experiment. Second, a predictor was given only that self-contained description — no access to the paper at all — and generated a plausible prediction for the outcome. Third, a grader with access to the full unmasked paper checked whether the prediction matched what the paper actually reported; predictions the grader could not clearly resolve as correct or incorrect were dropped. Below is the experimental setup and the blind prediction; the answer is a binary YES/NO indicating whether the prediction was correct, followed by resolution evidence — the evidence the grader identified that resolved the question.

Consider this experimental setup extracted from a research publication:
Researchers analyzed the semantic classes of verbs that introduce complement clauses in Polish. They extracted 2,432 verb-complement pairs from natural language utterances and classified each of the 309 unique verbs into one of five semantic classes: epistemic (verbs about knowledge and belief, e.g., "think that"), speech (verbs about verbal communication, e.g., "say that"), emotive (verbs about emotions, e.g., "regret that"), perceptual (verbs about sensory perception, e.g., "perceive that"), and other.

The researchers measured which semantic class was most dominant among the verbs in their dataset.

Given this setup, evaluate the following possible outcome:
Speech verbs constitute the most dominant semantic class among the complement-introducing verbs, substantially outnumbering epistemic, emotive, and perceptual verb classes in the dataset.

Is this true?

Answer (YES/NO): NO